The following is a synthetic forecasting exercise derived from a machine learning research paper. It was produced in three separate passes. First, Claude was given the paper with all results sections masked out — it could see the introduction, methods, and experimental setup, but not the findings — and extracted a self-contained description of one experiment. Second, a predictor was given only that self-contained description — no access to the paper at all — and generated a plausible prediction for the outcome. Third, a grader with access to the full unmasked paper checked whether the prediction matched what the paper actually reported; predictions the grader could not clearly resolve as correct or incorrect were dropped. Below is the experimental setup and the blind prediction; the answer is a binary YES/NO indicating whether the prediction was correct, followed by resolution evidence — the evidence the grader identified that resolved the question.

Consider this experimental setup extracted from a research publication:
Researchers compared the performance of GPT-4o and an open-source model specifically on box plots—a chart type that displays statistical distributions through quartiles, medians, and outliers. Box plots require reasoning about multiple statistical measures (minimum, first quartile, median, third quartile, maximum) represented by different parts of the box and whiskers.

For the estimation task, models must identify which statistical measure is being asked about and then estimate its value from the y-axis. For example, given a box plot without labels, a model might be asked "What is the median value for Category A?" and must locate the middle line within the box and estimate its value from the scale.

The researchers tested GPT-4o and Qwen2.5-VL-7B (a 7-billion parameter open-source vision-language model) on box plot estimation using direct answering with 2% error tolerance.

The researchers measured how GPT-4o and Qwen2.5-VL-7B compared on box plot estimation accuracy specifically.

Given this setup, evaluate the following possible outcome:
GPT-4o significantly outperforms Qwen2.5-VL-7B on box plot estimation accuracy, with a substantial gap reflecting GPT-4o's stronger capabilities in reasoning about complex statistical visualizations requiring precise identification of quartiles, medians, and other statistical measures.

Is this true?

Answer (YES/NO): NO